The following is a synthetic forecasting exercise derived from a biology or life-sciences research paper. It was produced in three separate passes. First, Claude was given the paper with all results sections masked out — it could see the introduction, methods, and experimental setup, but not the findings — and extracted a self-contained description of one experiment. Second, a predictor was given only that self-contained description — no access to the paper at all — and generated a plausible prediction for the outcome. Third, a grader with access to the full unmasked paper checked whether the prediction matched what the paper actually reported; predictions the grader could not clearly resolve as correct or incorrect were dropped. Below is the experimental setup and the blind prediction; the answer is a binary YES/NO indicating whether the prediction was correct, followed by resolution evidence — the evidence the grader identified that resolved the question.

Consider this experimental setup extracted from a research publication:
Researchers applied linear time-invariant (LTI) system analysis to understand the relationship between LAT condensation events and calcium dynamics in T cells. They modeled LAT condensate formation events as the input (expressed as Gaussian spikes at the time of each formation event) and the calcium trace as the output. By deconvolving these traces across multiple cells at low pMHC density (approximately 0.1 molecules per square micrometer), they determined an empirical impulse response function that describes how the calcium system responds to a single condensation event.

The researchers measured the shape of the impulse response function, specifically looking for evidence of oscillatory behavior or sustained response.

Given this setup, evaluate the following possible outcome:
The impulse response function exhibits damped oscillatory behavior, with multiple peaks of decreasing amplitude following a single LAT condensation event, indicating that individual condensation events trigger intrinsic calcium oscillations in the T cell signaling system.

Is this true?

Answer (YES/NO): NO